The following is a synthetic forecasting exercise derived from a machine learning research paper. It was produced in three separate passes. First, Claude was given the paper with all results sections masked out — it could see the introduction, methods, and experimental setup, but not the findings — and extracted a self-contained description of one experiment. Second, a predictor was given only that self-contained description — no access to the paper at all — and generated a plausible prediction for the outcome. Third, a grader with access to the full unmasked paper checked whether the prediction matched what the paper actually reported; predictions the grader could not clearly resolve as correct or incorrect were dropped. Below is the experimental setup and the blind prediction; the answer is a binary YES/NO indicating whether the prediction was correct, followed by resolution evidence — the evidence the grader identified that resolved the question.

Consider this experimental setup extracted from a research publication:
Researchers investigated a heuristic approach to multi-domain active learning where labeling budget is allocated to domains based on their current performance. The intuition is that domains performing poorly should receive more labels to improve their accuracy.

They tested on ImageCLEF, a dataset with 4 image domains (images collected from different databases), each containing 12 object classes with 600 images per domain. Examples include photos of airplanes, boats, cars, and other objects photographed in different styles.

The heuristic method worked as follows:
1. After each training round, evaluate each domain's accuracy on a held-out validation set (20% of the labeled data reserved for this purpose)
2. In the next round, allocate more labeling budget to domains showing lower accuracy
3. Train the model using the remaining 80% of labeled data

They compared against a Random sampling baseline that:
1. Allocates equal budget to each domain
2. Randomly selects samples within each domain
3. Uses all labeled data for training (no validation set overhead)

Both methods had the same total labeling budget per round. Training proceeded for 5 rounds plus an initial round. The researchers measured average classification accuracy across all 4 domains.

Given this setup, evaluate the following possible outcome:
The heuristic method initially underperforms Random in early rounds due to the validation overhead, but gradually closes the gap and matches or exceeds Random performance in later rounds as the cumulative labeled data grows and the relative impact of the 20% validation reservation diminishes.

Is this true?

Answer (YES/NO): NO